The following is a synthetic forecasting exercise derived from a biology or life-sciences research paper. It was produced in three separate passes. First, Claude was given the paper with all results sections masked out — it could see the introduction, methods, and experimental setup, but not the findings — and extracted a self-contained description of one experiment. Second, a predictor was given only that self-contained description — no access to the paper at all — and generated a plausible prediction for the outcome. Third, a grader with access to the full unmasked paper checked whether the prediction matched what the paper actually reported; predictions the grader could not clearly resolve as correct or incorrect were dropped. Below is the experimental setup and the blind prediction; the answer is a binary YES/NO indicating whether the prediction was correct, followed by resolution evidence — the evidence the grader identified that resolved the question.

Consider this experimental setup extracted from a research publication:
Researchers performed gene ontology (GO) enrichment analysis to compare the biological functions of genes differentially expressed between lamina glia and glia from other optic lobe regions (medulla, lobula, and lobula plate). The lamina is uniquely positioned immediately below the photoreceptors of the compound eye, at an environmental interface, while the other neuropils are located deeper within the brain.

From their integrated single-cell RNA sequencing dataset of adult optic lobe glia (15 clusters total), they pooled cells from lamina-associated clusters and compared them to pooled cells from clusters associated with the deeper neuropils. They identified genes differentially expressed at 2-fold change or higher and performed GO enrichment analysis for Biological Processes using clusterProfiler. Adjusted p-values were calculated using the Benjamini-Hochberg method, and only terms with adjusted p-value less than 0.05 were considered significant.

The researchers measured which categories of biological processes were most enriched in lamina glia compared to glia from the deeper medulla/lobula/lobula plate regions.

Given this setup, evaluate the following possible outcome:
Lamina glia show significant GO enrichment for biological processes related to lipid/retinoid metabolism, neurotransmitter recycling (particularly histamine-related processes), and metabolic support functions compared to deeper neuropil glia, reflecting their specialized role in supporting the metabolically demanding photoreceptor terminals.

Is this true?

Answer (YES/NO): NO